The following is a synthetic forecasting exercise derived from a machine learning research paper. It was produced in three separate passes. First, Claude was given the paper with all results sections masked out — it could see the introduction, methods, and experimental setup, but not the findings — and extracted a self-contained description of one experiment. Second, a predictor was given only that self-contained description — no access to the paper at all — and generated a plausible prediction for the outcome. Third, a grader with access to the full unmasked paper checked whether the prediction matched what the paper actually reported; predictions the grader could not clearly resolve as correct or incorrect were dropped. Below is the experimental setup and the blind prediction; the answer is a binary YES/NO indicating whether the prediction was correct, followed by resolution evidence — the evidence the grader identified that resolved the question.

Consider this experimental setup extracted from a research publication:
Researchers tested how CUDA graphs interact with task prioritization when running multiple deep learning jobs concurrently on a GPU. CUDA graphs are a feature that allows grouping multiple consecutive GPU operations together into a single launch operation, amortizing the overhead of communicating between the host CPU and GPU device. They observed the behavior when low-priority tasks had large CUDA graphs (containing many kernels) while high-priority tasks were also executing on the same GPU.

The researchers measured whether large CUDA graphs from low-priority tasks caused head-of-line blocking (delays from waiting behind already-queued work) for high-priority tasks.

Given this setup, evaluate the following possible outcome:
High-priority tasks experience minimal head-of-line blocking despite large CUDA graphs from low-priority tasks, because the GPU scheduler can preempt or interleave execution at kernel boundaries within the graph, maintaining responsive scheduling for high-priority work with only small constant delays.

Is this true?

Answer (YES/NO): NO